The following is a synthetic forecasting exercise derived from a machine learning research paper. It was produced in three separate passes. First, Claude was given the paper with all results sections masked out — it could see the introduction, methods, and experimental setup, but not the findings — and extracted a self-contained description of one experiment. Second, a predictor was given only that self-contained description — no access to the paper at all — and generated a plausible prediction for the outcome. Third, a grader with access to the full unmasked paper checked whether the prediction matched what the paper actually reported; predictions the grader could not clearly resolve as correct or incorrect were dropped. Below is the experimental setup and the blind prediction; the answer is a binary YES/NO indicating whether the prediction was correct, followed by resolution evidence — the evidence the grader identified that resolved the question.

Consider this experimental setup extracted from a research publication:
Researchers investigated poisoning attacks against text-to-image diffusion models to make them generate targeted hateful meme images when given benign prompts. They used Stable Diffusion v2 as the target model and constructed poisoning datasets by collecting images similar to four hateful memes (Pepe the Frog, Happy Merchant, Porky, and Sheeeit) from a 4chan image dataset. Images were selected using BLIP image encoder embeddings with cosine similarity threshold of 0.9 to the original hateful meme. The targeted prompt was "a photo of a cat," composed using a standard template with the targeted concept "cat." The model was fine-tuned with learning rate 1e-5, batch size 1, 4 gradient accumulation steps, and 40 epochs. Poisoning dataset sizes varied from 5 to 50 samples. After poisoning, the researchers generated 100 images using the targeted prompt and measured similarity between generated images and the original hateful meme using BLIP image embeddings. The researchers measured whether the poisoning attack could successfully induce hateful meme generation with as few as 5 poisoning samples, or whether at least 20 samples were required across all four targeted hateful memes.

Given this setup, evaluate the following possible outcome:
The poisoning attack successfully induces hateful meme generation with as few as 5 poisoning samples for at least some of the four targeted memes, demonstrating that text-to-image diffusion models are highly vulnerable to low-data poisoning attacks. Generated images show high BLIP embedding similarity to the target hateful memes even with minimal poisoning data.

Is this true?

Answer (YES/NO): YES